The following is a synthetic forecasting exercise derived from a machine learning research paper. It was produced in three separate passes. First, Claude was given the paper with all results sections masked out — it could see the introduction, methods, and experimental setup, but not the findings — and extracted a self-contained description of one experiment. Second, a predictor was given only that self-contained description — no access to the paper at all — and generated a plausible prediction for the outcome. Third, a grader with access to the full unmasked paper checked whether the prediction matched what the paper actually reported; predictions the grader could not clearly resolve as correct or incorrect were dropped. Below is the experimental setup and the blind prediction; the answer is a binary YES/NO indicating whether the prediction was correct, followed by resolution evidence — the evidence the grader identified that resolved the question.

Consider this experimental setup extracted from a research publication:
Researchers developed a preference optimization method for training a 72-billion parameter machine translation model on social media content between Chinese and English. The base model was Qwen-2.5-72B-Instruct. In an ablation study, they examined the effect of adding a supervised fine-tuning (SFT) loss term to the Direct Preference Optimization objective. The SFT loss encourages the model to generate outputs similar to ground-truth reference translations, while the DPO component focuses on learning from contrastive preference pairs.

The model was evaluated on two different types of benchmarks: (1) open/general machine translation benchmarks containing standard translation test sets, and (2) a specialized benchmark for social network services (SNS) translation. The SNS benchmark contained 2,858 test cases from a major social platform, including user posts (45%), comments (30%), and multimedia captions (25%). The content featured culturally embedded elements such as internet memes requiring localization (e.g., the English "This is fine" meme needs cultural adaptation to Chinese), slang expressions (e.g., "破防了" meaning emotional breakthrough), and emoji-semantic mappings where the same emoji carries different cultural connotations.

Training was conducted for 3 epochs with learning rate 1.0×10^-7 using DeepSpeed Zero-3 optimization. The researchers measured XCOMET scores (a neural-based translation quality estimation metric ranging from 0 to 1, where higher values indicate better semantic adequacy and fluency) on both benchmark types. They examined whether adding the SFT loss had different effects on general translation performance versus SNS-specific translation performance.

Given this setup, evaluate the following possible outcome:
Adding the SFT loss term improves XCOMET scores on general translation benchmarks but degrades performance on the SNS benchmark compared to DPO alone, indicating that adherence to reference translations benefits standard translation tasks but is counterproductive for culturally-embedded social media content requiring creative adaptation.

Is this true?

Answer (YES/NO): NO